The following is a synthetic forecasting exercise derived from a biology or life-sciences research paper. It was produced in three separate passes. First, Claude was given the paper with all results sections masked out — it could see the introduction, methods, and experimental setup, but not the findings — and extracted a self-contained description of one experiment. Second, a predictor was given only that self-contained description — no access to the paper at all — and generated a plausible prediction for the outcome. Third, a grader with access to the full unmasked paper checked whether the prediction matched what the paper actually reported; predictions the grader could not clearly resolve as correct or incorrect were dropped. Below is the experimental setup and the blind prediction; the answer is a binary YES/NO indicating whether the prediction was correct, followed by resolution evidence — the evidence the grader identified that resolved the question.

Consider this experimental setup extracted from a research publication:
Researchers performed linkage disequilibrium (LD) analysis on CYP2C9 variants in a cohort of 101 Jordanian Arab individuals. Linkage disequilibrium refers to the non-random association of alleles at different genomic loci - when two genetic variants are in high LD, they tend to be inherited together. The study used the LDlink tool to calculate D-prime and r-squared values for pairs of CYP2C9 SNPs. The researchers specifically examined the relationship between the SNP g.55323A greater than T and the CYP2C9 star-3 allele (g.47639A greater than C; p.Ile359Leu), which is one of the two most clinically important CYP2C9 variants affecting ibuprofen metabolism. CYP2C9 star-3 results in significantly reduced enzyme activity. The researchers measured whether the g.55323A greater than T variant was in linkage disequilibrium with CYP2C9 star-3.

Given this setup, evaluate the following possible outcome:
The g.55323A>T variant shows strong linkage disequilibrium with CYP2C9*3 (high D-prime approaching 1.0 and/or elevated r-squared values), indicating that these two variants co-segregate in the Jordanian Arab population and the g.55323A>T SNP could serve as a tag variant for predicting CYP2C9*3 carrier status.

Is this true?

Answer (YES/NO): YES